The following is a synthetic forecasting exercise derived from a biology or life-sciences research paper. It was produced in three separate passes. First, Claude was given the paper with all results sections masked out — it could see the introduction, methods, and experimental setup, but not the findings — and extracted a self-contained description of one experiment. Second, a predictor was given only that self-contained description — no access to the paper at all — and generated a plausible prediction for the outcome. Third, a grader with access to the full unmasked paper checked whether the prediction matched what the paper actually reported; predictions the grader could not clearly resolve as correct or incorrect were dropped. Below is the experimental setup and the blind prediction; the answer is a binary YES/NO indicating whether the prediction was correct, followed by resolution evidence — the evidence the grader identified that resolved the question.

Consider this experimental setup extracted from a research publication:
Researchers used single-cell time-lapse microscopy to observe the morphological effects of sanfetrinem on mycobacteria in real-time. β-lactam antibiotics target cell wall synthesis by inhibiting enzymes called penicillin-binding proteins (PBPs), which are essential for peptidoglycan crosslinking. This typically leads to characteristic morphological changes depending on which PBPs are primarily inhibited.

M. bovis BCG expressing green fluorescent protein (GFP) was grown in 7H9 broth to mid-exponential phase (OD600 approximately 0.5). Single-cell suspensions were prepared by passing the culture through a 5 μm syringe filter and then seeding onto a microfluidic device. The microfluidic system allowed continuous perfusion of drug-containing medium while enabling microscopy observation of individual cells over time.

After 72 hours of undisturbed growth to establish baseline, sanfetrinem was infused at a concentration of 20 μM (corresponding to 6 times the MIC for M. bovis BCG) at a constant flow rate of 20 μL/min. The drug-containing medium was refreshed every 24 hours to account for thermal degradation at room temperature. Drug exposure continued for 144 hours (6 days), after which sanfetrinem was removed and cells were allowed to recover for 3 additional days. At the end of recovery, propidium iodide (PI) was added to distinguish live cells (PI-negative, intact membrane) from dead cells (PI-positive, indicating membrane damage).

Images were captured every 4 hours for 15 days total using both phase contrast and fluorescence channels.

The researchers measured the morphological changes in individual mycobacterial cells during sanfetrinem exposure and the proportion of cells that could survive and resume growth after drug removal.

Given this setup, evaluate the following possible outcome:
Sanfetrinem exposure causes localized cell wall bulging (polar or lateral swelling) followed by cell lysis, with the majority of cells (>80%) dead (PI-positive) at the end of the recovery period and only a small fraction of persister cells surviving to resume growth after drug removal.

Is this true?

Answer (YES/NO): NO